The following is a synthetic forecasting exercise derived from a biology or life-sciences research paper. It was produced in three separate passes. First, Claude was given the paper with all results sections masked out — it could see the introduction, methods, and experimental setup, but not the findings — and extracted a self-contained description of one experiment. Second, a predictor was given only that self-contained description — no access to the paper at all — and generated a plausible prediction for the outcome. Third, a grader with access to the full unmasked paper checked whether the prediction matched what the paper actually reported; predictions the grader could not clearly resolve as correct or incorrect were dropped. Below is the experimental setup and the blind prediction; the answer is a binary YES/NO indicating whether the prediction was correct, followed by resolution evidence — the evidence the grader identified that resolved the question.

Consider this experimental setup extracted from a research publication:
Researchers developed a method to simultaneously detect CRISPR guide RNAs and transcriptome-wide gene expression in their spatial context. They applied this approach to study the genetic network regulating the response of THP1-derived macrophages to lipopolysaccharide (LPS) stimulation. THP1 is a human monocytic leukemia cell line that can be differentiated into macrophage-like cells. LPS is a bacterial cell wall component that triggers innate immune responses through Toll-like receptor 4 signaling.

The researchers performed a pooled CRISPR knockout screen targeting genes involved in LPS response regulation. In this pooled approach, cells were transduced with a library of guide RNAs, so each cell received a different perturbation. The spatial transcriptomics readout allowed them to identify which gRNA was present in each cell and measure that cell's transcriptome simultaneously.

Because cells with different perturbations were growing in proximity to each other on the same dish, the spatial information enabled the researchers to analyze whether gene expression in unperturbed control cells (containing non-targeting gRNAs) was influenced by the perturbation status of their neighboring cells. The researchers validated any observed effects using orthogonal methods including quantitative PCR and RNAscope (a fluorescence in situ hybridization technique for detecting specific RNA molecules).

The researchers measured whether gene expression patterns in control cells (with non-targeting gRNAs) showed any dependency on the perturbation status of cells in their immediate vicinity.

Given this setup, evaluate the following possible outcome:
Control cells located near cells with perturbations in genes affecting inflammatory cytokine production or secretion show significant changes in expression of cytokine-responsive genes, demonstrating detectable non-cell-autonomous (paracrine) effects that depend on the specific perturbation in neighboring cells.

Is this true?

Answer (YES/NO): YES